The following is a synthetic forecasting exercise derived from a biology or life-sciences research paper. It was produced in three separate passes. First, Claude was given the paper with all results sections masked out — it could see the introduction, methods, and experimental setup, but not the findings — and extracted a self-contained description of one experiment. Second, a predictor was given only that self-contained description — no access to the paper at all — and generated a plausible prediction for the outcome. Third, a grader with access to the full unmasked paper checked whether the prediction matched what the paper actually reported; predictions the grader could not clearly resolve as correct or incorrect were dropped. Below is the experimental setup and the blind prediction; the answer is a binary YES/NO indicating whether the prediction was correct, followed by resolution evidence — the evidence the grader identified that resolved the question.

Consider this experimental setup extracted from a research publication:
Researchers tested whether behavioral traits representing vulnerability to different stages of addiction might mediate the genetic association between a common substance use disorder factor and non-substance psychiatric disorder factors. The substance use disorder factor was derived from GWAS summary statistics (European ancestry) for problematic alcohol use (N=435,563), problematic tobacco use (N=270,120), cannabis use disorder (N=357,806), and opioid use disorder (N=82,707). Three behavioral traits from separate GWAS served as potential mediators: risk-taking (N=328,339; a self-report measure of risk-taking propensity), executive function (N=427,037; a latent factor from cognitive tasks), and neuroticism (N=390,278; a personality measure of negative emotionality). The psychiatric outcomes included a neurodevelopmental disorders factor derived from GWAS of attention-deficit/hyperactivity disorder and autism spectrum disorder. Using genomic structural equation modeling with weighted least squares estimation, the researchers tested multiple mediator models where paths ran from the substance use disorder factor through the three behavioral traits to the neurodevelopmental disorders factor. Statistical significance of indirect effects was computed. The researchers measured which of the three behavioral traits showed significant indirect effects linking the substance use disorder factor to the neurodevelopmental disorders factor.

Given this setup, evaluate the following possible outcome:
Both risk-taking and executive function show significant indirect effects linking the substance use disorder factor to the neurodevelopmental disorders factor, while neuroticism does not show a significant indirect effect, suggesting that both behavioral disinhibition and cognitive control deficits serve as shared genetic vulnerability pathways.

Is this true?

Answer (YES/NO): NO